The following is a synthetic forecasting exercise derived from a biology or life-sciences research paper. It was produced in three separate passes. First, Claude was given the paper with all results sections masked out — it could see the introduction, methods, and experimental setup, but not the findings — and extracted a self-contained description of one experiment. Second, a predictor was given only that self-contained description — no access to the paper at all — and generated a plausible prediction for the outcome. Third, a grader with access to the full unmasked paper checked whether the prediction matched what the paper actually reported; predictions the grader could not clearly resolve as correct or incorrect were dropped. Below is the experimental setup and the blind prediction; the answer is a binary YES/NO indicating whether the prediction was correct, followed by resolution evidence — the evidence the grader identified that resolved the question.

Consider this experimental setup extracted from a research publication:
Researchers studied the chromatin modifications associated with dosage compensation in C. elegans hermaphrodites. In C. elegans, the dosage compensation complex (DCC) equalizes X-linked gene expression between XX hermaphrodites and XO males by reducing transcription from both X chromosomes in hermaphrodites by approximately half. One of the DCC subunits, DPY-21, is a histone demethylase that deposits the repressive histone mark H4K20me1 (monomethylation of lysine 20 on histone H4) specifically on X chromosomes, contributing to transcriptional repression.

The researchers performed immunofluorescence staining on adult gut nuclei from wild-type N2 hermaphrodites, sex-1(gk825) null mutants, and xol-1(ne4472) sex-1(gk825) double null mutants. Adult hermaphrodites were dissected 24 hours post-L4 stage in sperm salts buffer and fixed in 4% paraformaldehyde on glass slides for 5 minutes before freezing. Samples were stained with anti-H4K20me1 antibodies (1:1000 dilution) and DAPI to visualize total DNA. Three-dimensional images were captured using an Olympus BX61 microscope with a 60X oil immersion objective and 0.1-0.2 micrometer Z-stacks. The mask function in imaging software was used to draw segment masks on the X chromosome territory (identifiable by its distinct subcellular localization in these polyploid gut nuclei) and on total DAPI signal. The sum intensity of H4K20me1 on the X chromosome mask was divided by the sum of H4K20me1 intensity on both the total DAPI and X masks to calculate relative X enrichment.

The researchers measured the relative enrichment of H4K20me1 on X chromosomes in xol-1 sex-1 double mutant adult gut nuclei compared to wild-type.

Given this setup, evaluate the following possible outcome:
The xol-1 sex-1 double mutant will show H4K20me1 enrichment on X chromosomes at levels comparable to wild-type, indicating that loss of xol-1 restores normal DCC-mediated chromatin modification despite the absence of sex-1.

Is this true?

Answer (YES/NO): YES